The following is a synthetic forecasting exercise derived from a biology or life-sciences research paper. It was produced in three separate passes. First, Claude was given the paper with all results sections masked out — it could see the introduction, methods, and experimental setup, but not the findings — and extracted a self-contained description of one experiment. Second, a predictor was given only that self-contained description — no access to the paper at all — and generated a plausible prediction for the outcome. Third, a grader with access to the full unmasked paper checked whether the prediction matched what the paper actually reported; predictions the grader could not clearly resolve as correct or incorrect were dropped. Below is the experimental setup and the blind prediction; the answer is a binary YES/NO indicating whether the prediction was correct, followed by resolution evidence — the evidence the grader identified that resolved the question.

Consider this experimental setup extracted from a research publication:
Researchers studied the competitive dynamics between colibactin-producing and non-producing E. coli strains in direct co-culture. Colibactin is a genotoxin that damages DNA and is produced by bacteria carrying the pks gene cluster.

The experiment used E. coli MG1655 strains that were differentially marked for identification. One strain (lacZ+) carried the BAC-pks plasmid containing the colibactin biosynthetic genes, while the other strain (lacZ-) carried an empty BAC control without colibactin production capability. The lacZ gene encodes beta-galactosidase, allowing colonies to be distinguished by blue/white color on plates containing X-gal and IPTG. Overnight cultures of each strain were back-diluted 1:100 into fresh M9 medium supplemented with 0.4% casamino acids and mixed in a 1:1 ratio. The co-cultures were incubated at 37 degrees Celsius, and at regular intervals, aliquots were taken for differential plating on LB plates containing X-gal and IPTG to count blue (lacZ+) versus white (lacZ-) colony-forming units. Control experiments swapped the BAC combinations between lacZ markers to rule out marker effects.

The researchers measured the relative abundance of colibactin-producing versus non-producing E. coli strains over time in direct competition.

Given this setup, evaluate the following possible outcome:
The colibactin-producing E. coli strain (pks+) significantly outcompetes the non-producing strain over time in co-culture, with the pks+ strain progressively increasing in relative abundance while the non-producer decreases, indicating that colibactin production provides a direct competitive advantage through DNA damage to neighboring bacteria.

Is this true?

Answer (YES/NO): NO